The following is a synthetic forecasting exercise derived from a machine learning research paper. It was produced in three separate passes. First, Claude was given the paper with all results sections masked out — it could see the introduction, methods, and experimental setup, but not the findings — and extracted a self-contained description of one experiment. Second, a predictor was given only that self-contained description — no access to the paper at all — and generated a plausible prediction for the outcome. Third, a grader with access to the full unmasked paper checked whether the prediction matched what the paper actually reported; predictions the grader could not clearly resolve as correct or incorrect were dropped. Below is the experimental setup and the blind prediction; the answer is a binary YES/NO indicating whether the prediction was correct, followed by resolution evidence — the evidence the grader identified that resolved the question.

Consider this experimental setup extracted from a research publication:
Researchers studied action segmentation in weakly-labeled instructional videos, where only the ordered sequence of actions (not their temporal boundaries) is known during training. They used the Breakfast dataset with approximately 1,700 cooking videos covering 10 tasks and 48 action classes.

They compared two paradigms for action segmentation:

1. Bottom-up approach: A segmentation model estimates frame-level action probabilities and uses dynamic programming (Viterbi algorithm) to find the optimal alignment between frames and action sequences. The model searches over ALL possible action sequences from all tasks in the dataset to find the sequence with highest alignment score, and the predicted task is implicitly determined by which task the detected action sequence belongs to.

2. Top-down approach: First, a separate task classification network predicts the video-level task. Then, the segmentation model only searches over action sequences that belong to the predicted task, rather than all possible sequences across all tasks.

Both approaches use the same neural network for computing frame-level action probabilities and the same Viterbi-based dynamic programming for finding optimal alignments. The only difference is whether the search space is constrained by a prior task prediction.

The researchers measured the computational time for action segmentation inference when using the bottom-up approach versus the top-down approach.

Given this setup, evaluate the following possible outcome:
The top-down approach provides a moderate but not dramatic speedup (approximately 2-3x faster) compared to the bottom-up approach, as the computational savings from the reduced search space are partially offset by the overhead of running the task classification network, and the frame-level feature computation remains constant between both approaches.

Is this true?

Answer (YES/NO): NO